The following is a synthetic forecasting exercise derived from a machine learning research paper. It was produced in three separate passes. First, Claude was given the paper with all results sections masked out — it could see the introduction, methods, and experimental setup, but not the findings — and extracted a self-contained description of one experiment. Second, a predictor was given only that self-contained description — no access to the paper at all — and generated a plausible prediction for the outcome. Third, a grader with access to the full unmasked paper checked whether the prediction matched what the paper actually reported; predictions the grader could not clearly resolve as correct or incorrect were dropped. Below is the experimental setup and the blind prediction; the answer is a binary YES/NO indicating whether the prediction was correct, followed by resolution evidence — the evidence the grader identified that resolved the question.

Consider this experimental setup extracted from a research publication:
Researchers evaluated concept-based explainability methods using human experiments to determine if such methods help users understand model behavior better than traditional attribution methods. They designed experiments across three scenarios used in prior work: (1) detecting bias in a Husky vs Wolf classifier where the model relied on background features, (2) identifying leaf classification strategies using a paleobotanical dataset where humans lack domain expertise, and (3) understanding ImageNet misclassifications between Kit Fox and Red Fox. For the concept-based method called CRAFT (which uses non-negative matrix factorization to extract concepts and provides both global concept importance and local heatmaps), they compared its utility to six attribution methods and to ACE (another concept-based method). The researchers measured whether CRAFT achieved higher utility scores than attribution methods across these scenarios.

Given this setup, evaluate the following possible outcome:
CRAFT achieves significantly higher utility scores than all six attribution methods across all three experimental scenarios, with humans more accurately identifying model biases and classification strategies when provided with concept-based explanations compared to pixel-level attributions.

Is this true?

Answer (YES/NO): NO